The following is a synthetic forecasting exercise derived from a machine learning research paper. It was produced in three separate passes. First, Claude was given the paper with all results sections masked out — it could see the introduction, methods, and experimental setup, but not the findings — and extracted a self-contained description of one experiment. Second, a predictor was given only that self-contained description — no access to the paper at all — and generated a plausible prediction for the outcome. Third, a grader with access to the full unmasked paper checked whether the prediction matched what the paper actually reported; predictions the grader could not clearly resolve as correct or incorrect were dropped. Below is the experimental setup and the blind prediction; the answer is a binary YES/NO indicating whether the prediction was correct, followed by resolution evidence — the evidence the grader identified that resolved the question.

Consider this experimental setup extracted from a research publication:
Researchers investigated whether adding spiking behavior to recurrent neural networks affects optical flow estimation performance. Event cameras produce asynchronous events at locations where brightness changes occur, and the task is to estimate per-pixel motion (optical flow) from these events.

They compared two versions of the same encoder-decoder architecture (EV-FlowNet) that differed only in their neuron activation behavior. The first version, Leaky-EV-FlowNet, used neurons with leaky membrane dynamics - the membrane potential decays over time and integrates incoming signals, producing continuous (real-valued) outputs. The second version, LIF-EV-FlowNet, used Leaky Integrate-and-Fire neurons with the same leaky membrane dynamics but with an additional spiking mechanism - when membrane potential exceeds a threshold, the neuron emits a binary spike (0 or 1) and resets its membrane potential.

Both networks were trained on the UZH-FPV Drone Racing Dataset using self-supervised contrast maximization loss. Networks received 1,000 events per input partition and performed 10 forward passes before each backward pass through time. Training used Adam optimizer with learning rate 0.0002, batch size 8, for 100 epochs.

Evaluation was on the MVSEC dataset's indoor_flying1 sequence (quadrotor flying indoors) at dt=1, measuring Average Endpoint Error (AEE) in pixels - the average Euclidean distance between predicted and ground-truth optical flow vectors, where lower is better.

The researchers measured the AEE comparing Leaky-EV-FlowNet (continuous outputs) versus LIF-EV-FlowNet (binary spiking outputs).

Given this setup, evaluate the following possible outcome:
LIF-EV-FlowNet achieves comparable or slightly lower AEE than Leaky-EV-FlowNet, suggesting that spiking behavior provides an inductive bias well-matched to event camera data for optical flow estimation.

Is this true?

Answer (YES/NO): NO